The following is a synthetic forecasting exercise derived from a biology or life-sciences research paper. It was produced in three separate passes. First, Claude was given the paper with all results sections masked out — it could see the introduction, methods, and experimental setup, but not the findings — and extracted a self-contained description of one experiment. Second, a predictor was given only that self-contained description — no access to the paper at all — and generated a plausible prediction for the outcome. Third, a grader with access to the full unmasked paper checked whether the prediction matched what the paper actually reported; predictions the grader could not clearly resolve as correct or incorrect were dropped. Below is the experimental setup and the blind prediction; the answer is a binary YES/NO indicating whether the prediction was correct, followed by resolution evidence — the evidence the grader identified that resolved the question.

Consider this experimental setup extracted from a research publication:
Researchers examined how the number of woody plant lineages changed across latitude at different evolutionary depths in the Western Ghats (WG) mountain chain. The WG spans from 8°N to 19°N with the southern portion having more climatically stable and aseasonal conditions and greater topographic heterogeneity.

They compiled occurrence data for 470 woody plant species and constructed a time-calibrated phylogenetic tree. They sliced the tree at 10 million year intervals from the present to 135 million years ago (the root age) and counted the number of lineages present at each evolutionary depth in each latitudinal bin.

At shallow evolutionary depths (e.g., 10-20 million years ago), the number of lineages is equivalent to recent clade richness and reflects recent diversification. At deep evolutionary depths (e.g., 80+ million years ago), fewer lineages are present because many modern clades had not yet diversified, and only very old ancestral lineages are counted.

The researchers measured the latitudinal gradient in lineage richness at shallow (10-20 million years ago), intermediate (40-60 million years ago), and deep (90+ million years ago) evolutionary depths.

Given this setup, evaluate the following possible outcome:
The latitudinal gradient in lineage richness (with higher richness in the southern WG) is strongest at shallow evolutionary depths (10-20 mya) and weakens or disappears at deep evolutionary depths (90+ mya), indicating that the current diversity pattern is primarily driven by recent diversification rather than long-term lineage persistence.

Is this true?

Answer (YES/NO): NO